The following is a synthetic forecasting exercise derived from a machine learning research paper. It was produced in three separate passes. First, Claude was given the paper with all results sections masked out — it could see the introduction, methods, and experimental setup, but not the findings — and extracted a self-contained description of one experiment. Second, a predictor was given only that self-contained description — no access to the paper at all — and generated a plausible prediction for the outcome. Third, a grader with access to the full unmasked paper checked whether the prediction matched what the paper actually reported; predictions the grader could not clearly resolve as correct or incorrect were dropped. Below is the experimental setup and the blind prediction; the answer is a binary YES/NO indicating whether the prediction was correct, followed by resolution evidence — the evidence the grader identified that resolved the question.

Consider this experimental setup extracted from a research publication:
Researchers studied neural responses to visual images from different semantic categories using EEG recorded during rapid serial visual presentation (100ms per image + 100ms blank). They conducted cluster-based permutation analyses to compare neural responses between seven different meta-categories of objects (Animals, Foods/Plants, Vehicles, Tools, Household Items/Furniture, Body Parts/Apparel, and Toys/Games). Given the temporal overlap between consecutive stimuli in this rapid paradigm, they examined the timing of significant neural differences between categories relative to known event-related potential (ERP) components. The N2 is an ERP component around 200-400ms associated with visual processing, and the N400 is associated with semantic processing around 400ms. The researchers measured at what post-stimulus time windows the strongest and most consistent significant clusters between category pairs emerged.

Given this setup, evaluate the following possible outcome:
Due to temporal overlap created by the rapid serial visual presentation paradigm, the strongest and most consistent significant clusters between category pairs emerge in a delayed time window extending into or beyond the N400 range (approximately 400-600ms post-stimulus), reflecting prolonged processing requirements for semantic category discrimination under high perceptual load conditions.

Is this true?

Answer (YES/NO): NO